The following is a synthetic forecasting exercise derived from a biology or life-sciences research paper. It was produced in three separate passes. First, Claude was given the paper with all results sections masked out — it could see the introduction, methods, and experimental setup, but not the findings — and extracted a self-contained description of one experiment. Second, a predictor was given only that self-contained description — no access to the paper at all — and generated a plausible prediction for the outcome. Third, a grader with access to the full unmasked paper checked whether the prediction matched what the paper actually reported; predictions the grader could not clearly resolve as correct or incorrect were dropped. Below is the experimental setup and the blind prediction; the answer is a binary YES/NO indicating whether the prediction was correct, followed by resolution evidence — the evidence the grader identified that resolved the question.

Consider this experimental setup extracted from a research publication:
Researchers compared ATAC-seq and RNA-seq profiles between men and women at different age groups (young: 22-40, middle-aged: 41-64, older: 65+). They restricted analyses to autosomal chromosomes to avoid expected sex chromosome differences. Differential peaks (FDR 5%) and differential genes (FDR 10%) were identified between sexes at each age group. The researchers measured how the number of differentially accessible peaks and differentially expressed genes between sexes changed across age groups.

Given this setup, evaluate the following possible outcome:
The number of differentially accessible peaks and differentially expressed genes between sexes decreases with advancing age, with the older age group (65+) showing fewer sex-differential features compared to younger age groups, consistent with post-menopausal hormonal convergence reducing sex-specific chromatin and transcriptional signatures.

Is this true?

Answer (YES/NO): NO